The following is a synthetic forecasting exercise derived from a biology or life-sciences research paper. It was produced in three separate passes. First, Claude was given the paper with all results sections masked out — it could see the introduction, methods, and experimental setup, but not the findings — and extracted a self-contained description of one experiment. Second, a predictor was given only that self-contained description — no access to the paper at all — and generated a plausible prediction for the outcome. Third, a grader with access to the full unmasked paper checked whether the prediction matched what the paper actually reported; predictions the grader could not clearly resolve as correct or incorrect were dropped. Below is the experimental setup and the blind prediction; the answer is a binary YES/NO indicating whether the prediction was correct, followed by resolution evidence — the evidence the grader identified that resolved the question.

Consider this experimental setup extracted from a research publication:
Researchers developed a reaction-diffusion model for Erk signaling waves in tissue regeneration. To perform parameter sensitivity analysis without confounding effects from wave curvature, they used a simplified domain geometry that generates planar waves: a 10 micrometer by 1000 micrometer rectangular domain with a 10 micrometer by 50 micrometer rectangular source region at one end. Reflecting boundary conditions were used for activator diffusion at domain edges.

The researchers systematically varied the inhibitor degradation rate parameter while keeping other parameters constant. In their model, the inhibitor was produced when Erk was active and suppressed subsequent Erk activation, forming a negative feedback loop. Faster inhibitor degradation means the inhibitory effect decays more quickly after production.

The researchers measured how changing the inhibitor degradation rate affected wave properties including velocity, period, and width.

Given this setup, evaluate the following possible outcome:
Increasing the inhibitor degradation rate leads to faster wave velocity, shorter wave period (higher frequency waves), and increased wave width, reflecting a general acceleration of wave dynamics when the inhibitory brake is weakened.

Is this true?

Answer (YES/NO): NO